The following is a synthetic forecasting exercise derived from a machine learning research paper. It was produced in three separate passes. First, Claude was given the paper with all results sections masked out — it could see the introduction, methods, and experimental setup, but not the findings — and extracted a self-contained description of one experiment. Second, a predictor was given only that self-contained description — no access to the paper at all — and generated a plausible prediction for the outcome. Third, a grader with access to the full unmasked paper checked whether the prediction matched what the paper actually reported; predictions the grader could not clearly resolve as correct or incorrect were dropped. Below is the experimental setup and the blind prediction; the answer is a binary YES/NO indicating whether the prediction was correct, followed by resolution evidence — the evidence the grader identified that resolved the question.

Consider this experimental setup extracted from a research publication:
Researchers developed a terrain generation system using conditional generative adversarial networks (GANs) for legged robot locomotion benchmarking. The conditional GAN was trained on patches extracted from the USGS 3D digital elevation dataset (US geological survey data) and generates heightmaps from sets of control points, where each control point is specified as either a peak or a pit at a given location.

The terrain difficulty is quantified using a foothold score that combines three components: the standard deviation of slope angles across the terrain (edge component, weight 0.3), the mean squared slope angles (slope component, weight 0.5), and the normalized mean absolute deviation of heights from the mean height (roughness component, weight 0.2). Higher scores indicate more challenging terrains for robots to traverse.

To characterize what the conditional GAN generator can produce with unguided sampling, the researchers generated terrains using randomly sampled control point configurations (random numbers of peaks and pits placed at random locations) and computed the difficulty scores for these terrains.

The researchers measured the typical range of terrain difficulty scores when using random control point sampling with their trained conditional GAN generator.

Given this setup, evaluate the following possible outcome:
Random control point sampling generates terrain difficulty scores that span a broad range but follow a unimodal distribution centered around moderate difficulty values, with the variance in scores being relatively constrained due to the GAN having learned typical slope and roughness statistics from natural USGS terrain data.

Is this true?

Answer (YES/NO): NO